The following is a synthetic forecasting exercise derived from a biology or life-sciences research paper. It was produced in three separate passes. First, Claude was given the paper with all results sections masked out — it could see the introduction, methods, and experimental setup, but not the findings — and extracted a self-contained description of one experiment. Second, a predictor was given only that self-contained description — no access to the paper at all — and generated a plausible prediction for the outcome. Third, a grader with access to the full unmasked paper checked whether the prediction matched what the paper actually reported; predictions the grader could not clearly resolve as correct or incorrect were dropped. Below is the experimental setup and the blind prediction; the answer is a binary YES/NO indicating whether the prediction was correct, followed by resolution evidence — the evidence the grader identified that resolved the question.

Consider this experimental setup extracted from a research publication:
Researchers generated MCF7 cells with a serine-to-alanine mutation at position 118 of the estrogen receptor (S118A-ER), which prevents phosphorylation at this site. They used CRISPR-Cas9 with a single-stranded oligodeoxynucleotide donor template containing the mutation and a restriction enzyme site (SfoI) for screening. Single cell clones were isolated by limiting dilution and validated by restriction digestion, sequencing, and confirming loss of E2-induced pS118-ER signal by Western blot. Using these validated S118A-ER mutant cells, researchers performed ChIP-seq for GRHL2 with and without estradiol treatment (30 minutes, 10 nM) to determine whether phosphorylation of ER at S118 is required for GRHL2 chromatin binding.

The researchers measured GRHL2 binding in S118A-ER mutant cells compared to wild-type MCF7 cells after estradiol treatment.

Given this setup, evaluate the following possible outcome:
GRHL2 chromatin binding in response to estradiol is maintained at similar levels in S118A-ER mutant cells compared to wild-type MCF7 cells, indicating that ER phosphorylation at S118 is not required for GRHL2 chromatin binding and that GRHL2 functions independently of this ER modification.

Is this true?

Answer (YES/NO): YES